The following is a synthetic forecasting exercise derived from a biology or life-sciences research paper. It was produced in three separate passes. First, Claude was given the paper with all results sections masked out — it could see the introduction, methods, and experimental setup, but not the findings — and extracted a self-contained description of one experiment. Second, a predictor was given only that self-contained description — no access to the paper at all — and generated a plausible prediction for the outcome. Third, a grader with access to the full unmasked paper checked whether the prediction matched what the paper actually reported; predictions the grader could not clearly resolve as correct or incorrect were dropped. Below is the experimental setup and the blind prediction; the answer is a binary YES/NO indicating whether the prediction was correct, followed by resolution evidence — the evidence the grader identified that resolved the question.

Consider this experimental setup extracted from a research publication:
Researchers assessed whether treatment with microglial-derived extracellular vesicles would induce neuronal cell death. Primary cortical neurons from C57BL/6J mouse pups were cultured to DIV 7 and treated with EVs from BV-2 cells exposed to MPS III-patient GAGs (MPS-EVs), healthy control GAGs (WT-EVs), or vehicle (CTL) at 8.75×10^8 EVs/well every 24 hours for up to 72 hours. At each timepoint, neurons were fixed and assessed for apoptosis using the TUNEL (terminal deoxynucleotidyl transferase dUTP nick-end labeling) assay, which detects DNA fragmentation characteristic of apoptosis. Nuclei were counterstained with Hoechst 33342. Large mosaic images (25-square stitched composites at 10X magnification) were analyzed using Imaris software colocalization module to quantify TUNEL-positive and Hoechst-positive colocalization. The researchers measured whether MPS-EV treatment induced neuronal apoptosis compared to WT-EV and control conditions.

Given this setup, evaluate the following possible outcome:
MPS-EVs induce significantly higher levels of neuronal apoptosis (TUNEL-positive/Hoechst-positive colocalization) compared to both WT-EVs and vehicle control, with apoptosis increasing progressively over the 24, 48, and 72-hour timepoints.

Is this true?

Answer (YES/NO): NO